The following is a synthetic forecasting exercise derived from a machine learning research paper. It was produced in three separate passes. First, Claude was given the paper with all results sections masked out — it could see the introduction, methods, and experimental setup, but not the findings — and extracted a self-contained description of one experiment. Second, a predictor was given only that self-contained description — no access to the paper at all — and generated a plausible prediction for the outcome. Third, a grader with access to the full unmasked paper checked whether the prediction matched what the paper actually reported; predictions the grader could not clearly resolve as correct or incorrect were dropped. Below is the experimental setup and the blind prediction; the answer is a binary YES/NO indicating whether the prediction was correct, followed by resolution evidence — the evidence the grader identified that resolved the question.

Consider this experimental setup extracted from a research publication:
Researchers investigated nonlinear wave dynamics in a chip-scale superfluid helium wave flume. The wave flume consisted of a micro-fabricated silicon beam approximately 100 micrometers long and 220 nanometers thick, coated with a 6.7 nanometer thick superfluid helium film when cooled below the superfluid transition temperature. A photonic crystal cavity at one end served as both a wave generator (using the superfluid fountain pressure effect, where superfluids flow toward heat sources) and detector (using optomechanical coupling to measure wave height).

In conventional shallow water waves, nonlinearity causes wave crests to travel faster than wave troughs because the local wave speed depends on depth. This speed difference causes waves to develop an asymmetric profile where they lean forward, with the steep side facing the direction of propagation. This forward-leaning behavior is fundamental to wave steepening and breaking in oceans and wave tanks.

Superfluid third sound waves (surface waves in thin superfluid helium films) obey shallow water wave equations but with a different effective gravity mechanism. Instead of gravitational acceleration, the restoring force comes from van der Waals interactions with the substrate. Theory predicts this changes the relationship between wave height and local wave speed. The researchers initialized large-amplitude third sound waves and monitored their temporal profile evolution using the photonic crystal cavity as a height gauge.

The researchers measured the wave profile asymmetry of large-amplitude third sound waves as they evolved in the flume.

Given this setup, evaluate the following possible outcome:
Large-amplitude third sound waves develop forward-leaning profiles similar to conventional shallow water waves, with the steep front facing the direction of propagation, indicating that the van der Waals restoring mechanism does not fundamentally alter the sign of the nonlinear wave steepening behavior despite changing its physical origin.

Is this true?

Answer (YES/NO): NO